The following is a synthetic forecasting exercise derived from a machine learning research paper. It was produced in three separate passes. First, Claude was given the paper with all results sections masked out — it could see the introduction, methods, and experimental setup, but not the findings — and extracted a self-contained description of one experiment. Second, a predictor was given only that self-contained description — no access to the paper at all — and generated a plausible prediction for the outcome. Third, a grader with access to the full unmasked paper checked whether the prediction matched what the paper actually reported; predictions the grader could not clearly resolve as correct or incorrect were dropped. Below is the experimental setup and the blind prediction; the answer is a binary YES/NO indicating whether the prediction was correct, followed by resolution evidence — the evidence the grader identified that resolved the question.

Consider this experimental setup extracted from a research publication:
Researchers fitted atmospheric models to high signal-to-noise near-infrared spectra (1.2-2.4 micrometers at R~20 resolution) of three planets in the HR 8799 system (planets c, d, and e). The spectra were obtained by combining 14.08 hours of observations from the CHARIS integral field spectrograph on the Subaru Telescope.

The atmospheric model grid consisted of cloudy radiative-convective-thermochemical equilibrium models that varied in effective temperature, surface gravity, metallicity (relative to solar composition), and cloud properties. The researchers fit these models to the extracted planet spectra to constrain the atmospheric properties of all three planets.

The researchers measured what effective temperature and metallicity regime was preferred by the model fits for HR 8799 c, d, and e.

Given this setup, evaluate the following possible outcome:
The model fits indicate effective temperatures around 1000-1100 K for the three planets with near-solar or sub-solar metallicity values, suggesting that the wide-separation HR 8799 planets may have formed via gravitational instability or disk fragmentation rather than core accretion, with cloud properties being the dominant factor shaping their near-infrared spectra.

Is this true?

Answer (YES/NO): NO